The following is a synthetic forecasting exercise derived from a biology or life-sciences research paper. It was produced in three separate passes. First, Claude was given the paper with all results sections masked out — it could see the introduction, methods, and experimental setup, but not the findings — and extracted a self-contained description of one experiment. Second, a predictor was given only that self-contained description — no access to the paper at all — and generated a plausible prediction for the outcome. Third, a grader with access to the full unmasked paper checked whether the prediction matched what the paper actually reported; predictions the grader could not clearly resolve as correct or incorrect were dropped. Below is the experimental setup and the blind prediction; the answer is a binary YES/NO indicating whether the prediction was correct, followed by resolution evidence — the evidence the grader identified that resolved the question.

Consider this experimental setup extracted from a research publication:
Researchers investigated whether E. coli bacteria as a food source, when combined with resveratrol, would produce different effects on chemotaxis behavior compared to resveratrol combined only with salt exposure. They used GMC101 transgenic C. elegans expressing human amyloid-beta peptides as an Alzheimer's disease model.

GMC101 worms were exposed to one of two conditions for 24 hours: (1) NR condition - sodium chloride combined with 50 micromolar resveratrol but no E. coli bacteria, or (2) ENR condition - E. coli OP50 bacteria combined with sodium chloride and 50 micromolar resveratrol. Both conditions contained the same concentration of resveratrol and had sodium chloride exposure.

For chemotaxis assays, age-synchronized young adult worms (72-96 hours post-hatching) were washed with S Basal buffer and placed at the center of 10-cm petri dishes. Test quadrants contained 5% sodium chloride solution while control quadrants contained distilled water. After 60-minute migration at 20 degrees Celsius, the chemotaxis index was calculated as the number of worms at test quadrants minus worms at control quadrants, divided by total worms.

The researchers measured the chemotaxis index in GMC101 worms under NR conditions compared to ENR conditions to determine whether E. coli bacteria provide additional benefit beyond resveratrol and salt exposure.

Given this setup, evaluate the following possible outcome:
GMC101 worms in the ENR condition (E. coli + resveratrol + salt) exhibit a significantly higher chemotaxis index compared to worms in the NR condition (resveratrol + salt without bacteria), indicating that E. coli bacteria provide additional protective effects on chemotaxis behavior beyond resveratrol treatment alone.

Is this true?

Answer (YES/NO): YES